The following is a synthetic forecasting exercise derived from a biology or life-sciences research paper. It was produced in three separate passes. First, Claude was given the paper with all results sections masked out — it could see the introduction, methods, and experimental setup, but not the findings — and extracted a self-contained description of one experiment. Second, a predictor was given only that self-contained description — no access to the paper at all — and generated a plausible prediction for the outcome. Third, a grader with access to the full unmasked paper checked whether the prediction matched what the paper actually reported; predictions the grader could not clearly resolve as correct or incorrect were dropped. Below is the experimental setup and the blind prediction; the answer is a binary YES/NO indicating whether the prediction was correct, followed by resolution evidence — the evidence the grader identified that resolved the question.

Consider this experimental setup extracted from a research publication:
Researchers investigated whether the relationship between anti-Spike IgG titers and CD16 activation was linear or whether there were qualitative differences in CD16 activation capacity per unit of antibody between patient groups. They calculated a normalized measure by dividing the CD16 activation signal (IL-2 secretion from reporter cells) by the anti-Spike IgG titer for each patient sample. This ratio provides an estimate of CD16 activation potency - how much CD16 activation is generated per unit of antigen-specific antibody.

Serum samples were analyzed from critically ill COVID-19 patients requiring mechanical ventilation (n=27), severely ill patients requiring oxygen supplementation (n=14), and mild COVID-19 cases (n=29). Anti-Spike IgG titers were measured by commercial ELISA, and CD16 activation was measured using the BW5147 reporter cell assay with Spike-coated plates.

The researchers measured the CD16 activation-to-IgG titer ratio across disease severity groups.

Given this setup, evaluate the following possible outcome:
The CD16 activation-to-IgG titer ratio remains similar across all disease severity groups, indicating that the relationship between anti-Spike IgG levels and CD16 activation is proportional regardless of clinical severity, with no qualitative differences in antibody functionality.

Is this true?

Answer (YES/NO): NO